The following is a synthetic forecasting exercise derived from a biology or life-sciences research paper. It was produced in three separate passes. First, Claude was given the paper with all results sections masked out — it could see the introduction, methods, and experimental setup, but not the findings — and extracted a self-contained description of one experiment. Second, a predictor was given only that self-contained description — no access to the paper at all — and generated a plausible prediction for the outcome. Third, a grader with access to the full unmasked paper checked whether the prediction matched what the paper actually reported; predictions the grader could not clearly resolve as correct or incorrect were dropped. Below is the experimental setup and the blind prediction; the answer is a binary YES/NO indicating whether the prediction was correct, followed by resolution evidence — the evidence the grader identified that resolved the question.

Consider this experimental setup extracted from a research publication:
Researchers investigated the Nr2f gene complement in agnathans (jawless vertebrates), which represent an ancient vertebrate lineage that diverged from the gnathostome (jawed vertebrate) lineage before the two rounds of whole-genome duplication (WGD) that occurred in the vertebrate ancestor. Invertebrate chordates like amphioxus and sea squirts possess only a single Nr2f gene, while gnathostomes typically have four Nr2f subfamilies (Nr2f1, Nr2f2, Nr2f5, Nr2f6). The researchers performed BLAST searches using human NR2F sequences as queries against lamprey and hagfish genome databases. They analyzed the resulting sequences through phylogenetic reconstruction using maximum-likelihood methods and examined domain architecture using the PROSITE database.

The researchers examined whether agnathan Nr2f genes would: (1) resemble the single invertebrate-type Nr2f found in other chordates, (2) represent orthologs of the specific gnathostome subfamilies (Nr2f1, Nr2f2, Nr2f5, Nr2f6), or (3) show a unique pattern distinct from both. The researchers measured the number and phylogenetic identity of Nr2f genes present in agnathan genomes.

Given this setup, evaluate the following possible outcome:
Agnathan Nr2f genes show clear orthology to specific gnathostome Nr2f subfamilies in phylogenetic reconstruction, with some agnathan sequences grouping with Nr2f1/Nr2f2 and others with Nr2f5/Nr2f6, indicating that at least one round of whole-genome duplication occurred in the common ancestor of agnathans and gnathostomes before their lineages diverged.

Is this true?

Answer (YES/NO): NO